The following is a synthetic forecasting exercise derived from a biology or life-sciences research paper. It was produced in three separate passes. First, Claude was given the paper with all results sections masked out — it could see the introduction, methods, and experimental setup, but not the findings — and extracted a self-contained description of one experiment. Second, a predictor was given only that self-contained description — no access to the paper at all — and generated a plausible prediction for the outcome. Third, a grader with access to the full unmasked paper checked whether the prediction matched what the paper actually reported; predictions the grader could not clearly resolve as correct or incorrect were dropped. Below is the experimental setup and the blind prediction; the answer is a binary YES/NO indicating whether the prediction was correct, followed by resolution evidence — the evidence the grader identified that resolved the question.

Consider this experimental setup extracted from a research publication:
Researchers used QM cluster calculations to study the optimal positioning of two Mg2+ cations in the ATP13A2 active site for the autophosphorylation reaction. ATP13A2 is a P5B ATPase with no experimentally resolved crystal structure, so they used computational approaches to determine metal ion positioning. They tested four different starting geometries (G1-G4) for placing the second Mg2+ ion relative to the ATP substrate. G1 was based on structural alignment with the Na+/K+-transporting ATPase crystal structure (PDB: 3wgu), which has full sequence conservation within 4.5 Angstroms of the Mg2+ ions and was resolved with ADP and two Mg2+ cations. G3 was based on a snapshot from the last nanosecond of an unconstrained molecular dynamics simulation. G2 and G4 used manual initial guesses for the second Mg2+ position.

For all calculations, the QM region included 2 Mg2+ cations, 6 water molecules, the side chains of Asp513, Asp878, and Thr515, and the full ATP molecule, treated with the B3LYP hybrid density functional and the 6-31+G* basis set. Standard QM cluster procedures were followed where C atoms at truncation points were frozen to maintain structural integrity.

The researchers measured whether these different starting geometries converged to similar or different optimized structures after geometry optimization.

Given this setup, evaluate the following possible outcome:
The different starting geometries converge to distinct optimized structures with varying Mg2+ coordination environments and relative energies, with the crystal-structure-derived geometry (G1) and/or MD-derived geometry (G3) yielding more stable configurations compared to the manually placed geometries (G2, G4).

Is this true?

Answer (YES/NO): NO